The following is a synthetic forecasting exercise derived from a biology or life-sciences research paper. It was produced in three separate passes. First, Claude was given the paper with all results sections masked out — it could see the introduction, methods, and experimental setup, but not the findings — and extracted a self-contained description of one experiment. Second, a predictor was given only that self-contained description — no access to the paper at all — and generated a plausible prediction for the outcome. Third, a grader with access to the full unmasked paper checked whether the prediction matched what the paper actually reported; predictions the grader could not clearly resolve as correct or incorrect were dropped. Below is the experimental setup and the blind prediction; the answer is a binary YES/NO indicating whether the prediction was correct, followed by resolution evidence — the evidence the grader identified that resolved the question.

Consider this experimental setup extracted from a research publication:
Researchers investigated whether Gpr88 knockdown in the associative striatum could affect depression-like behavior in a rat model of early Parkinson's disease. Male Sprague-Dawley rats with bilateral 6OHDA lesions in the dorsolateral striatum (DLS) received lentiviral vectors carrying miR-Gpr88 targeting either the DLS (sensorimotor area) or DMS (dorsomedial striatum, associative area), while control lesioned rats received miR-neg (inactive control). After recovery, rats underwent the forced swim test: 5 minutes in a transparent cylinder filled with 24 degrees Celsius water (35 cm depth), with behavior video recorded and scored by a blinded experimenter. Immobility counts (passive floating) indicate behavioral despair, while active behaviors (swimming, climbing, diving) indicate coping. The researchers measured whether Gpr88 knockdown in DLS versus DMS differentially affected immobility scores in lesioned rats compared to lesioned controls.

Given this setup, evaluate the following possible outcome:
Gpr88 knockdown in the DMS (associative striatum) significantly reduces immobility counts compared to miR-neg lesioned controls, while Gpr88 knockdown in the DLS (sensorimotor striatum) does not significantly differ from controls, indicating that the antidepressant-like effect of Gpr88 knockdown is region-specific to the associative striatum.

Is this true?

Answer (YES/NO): YES